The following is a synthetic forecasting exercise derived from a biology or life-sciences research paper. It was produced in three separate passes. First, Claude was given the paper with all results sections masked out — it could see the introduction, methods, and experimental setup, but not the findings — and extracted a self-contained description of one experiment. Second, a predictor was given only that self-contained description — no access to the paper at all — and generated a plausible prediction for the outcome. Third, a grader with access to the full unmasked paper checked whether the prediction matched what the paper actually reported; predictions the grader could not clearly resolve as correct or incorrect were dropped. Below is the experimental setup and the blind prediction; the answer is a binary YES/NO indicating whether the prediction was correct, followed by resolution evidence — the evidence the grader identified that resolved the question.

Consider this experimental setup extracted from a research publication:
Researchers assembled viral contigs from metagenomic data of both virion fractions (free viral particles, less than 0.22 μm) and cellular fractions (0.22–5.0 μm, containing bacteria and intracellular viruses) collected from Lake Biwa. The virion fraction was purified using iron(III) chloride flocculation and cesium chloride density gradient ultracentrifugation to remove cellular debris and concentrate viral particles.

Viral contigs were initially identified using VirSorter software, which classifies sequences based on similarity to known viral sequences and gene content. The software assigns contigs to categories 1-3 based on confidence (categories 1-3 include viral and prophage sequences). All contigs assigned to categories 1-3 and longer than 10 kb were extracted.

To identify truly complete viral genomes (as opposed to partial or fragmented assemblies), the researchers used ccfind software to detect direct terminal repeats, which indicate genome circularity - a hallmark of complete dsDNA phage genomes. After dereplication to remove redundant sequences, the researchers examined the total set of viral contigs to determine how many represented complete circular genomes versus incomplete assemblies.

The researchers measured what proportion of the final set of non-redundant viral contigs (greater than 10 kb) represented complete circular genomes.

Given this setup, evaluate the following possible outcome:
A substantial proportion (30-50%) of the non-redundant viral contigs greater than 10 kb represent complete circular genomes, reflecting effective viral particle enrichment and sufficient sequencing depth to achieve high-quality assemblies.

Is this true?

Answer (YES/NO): NO